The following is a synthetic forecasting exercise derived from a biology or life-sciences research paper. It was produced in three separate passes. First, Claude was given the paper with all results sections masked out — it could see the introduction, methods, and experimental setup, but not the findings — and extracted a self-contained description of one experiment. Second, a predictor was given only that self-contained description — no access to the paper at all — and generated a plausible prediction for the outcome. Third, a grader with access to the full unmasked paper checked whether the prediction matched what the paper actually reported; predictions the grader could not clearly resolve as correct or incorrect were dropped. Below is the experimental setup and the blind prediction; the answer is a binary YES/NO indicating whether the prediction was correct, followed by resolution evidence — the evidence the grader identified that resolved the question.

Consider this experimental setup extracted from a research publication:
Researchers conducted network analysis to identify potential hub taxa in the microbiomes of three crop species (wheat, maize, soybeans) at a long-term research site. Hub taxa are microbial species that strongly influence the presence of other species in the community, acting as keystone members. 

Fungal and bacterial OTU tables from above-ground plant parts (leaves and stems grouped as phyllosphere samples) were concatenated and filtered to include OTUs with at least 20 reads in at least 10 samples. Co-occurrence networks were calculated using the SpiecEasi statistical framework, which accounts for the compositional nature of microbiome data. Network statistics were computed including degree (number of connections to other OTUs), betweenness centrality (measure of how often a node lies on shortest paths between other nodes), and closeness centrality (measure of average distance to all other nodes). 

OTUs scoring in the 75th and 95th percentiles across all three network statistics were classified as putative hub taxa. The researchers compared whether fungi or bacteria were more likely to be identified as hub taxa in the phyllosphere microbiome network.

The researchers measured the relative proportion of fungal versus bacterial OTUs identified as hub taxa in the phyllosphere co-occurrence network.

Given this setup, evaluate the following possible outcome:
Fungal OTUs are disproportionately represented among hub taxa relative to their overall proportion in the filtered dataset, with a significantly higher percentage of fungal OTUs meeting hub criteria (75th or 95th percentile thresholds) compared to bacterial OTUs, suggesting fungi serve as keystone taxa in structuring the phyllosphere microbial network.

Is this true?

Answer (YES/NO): YES